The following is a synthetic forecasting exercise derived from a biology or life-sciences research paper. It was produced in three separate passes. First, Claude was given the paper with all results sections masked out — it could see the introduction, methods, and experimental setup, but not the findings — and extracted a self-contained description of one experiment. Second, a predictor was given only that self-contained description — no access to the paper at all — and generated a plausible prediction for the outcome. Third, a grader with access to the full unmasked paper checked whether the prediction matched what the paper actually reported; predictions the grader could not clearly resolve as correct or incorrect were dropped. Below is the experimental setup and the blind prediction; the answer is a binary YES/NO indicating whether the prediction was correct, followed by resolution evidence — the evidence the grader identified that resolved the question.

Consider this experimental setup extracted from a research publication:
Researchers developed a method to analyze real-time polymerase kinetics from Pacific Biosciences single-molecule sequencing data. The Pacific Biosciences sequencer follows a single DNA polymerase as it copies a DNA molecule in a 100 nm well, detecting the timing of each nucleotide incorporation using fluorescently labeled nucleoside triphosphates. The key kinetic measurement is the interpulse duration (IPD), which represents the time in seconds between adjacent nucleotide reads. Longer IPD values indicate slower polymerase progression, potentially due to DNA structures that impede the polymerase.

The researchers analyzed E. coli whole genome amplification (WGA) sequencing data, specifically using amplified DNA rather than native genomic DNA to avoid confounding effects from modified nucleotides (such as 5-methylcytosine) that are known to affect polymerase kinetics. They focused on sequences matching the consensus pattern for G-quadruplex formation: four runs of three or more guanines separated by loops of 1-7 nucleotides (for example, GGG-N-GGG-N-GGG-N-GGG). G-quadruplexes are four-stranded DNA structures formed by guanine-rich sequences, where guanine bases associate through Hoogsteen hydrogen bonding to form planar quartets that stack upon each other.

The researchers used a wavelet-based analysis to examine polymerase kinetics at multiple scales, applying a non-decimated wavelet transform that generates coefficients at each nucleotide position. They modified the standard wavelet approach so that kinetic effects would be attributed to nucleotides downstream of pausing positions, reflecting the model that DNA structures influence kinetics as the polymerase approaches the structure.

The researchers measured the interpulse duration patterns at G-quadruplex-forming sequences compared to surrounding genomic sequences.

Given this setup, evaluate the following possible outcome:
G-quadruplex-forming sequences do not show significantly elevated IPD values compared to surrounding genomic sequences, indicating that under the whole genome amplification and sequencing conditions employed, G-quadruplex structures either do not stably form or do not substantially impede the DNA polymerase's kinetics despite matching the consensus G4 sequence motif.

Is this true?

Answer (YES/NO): NO